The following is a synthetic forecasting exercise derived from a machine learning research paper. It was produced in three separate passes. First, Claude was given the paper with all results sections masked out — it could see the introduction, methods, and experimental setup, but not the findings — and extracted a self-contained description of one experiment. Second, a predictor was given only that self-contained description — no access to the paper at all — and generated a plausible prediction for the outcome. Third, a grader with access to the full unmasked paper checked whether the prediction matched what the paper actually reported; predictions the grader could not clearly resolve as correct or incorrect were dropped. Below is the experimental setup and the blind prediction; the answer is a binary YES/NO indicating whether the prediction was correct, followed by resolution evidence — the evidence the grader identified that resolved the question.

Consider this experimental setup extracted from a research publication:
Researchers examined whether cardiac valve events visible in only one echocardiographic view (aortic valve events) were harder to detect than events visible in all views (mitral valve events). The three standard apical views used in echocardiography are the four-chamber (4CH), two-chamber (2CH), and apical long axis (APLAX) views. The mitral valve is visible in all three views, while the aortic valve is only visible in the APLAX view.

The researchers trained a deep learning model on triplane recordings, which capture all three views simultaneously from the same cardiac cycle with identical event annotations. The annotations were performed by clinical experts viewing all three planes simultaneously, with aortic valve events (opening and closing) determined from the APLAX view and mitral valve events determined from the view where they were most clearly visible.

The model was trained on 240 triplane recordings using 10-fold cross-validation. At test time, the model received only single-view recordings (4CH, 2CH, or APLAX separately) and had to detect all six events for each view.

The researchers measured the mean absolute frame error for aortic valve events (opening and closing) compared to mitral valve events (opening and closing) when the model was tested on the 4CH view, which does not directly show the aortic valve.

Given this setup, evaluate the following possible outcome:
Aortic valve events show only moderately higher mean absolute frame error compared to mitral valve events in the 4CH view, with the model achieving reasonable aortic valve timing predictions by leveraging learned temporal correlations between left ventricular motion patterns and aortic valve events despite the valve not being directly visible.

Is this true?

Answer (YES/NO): YES